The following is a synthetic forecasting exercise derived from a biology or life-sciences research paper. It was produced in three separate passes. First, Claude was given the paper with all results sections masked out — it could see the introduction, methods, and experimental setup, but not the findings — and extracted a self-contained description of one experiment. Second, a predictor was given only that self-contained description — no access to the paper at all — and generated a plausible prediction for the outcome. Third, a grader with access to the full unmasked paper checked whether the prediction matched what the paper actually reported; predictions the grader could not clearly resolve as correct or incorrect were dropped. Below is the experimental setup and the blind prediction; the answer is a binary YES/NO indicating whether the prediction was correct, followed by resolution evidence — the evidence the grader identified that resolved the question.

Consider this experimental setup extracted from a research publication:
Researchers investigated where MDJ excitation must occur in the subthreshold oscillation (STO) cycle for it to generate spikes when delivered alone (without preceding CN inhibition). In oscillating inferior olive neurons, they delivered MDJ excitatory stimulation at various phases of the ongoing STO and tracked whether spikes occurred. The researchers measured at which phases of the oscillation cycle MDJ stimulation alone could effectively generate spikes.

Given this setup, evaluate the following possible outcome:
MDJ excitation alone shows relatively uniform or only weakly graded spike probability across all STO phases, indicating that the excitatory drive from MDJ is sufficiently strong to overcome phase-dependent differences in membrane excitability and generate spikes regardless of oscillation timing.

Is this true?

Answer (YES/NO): NO